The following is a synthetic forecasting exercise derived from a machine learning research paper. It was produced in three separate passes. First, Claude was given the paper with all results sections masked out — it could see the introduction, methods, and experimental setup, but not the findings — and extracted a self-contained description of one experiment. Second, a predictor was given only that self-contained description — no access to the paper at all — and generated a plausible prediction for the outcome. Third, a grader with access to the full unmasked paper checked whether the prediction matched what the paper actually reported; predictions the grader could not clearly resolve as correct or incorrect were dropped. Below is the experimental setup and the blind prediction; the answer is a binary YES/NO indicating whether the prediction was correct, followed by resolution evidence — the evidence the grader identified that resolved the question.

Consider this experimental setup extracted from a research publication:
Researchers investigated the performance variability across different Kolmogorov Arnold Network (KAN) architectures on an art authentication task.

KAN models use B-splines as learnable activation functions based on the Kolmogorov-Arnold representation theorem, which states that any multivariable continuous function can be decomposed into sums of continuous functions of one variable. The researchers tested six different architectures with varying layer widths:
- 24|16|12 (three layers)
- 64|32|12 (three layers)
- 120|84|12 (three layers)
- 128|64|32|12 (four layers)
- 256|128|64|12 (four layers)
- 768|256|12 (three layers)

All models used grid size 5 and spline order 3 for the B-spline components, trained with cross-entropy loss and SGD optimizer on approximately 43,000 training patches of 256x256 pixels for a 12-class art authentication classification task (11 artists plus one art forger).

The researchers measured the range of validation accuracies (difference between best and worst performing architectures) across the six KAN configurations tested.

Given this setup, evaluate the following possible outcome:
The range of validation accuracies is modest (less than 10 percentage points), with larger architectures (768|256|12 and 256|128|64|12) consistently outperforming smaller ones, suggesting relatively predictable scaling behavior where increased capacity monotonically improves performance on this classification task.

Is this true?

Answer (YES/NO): NO